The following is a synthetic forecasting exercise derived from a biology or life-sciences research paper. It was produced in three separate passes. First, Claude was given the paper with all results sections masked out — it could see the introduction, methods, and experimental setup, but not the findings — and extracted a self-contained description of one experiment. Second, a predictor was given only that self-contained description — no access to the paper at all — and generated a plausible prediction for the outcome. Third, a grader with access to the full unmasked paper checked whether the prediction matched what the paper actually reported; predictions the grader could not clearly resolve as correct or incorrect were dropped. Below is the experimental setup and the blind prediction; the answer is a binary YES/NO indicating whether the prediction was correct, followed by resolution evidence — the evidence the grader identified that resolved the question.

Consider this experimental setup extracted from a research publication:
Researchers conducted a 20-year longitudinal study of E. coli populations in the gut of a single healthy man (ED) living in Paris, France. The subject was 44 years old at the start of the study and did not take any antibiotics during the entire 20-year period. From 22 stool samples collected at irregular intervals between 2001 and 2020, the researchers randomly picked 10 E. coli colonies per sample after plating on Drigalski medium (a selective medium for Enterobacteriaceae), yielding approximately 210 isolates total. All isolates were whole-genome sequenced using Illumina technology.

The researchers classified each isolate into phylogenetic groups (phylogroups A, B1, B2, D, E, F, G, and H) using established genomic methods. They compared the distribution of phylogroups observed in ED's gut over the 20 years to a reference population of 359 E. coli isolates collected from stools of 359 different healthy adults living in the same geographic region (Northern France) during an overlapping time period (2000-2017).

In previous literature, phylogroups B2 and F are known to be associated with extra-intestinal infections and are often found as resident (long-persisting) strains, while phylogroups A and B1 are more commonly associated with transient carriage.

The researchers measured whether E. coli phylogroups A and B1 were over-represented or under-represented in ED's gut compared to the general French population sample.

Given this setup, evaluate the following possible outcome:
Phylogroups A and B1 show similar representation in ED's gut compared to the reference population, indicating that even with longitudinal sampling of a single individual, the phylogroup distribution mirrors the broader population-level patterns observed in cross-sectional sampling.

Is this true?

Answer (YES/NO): NO